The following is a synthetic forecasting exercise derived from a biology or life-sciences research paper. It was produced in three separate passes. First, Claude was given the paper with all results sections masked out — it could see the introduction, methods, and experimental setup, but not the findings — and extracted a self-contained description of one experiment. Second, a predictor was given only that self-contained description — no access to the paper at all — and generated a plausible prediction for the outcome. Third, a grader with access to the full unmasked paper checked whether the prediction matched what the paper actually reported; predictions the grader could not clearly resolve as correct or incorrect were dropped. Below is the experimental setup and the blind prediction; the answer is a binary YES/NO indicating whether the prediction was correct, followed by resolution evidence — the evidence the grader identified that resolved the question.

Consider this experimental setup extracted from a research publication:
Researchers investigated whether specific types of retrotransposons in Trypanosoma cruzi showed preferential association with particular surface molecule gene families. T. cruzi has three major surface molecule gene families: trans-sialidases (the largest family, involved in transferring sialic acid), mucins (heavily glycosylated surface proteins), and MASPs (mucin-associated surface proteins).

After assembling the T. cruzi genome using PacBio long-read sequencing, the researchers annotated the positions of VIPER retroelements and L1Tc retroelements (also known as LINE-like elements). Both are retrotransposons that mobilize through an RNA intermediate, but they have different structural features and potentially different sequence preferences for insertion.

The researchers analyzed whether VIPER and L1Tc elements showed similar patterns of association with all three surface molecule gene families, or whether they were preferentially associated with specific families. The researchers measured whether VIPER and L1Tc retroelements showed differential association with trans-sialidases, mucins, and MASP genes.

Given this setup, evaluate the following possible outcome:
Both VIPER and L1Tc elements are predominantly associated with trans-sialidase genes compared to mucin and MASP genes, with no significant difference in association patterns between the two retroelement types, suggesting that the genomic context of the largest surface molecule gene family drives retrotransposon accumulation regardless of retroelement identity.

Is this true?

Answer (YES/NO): NO